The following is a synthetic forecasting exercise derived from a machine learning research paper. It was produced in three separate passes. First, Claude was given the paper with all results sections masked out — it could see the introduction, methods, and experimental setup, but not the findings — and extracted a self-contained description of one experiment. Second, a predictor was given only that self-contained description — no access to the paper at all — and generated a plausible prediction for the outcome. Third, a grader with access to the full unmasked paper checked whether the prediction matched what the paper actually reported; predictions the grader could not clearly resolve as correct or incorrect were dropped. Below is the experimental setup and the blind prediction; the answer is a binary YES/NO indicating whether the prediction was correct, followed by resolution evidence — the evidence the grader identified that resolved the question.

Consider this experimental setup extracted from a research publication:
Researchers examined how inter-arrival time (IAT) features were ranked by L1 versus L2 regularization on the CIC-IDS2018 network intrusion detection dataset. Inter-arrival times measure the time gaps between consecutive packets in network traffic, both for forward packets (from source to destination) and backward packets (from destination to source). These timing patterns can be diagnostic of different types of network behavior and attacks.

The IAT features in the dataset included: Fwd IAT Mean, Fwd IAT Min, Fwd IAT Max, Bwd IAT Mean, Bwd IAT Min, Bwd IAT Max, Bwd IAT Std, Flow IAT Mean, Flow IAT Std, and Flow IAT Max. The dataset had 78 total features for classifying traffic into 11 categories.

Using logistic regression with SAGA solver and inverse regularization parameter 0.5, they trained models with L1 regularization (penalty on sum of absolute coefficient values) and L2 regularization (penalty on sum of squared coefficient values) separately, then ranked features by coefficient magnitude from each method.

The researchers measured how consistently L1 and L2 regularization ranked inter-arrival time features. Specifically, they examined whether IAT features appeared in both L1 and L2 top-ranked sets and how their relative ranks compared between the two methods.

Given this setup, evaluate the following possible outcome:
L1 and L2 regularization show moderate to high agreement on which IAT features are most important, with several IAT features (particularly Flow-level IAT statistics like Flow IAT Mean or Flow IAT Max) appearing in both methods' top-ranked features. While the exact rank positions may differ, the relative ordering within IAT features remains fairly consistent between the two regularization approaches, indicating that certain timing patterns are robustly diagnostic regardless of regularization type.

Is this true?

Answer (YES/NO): NO